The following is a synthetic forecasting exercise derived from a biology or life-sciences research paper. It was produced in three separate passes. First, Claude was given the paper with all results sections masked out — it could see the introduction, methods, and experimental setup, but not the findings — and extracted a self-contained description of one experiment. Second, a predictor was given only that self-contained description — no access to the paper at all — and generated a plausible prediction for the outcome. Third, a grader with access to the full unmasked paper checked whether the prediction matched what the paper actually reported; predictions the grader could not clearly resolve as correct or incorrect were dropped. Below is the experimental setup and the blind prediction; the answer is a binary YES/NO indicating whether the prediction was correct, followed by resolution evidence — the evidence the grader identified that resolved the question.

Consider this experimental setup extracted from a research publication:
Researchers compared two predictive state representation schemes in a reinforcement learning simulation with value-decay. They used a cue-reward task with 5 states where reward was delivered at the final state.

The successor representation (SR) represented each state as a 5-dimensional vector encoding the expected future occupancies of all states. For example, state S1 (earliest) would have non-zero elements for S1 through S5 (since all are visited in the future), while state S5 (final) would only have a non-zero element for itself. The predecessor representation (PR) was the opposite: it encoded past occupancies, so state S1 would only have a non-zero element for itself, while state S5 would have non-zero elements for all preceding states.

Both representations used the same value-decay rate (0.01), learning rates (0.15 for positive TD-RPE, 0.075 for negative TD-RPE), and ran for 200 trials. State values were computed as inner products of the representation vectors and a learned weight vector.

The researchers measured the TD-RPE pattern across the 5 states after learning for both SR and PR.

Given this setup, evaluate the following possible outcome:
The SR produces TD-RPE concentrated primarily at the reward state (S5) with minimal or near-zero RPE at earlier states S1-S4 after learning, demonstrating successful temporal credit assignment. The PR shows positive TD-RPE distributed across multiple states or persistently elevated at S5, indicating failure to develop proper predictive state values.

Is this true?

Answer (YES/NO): YES